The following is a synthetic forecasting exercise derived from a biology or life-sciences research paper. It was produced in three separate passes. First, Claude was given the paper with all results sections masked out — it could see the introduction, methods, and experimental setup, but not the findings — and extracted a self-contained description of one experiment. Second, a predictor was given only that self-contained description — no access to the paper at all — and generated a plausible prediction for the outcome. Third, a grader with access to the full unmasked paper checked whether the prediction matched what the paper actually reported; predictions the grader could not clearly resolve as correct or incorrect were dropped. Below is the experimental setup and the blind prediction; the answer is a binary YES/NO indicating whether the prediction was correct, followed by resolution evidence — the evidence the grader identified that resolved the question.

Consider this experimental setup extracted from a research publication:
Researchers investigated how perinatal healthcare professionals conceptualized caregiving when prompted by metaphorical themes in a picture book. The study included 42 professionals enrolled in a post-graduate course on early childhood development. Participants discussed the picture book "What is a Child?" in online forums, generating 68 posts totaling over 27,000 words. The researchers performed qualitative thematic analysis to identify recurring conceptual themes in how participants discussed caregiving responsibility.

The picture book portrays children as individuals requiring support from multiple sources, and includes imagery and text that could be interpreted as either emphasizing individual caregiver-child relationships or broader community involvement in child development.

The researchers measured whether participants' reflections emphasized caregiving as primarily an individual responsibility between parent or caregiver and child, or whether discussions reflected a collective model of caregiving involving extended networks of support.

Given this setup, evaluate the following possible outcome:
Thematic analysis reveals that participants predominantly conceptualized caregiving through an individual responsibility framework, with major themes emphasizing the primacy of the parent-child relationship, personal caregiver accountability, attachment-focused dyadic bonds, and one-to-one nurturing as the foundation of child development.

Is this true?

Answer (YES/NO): NO